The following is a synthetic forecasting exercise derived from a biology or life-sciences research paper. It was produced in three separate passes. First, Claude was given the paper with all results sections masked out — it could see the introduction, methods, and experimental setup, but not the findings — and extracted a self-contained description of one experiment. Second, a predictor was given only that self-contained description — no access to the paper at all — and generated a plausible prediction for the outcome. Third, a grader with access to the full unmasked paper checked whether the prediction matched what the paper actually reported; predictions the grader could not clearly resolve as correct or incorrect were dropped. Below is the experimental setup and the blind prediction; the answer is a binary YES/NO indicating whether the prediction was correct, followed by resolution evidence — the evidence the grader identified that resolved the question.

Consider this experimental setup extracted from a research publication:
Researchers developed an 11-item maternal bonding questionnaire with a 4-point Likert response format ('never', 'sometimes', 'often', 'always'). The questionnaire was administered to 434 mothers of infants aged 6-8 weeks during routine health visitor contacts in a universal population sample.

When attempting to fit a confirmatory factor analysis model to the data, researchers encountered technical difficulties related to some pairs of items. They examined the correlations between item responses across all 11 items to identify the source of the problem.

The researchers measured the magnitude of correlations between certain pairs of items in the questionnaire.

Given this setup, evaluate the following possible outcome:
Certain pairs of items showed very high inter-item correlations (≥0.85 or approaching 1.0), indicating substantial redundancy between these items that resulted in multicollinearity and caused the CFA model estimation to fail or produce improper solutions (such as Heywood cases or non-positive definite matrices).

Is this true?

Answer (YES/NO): YES